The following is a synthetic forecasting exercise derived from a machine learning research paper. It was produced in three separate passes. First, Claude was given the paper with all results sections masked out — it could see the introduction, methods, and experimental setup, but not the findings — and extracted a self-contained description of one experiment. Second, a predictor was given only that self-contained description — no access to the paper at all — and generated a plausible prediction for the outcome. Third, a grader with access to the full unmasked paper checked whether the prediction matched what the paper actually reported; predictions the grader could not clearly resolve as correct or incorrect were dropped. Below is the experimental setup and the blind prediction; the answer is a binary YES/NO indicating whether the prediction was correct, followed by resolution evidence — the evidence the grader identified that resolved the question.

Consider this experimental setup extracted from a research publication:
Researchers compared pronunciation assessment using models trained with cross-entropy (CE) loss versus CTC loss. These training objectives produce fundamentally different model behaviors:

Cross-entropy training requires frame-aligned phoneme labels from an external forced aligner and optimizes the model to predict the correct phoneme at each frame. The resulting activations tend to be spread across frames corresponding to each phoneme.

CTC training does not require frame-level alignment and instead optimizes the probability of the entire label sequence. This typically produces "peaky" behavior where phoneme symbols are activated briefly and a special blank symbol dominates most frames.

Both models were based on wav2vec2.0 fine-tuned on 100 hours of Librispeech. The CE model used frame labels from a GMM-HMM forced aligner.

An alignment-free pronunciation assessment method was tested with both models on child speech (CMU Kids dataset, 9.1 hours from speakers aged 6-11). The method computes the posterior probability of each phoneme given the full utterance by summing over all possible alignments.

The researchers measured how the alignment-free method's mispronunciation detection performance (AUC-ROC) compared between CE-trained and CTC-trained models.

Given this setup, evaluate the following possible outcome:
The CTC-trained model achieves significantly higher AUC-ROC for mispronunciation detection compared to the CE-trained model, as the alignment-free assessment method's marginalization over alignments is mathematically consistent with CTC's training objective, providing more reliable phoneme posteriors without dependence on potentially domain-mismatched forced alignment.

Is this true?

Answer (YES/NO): YES